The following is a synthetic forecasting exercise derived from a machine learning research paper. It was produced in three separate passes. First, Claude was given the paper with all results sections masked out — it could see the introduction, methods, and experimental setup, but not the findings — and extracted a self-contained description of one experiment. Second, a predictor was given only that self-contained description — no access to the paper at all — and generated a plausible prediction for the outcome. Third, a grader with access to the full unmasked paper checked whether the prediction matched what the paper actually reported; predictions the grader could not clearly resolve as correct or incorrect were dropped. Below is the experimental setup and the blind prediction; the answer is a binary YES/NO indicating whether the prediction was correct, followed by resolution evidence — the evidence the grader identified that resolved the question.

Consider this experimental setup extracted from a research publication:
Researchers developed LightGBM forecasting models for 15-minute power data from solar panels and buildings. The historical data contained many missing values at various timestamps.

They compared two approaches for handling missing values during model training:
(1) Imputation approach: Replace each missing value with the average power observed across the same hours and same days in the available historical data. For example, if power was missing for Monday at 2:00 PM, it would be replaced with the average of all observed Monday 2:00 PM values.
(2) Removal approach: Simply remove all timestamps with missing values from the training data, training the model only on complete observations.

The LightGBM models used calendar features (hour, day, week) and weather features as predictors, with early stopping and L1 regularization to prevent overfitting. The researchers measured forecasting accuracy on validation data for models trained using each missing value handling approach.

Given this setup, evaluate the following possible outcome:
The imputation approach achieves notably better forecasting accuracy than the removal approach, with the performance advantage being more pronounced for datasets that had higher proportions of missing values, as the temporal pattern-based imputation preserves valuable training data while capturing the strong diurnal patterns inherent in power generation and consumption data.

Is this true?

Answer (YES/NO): NO